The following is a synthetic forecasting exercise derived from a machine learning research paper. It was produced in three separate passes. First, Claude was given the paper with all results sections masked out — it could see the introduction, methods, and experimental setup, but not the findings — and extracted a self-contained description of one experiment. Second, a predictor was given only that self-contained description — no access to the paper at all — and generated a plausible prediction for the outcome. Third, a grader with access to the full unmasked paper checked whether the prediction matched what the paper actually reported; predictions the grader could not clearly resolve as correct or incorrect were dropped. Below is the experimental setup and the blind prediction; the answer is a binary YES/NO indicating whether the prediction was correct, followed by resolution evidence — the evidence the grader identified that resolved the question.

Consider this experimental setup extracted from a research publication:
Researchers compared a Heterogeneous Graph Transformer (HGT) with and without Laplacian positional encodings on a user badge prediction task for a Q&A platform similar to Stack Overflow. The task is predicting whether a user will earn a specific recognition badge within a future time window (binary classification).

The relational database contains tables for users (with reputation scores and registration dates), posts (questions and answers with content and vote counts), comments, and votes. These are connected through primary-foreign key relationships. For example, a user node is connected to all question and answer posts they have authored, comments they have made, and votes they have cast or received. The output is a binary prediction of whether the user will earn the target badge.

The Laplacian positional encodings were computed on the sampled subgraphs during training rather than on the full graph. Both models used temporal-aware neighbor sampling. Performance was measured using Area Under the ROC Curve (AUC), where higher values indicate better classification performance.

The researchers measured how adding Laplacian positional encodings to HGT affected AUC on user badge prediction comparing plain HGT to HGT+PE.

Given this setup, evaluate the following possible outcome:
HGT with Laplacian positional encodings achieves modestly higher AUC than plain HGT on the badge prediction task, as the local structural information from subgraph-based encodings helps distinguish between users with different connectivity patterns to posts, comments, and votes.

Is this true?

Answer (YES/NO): NO